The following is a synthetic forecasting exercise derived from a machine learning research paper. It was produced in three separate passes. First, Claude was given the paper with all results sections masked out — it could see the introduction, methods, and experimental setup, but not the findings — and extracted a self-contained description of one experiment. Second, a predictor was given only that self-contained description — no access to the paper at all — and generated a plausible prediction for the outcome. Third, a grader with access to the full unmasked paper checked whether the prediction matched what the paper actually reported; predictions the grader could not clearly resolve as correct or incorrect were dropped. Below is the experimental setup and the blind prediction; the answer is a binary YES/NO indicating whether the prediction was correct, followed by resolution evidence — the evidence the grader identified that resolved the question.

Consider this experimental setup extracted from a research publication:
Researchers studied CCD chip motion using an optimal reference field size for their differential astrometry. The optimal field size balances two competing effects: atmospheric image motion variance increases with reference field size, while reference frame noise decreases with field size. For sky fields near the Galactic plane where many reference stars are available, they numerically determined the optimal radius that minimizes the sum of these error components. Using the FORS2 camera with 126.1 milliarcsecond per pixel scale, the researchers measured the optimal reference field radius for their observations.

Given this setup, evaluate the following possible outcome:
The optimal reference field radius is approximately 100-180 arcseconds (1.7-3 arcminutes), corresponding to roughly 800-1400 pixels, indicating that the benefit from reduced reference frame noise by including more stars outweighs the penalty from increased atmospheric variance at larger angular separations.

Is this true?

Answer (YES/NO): NO